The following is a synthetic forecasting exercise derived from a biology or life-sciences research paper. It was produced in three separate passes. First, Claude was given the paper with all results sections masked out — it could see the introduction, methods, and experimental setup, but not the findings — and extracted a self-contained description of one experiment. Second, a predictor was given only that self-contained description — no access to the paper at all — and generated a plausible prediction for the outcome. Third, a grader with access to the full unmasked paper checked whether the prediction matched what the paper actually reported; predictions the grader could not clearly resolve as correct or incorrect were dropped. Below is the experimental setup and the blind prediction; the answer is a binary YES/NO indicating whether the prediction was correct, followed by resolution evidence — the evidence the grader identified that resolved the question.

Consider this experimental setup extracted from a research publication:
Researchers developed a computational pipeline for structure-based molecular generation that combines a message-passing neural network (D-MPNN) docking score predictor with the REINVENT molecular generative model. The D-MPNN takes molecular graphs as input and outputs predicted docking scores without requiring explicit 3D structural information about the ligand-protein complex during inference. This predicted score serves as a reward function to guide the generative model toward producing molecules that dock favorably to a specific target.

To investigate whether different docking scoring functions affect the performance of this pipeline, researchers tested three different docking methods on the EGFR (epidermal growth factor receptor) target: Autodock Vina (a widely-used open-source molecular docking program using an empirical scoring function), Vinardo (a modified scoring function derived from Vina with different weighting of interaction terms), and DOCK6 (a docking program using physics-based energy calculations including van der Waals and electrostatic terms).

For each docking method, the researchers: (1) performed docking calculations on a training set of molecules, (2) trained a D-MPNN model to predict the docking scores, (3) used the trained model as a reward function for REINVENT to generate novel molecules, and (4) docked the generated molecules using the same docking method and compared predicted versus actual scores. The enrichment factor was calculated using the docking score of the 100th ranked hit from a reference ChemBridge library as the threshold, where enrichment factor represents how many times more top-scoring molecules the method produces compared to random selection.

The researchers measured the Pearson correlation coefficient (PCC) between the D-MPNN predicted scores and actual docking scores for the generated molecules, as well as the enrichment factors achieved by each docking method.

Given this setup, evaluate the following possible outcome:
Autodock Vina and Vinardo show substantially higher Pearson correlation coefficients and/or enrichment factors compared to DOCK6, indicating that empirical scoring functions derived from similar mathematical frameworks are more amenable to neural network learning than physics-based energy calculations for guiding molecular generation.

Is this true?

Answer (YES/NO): NO